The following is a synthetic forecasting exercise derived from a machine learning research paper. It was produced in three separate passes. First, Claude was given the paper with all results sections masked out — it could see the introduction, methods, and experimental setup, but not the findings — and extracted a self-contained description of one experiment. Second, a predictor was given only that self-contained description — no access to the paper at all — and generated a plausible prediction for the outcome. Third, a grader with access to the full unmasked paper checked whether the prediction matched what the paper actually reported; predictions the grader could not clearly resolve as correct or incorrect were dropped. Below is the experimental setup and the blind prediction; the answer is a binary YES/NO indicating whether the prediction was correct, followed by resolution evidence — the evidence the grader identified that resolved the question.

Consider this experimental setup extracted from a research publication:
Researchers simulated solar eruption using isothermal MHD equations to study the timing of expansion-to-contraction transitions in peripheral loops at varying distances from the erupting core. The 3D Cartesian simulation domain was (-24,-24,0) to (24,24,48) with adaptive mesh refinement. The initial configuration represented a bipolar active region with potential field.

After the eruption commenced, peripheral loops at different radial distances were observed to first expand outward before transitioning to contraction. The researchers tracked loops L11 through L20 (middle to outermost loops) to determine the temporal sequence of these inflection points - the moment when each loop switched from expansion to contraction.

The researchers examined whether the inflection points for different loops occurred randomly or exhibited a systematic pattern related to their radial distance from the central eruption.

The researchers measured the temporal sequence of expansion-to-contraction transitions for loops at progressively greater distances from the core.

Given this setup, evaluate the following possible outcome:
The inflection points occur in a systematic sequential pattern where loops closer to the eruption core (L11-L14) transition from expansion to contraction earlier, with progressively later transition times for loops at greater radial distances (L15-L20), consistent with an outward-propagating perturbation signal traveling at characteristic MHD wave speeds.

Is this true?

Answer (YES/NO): YES